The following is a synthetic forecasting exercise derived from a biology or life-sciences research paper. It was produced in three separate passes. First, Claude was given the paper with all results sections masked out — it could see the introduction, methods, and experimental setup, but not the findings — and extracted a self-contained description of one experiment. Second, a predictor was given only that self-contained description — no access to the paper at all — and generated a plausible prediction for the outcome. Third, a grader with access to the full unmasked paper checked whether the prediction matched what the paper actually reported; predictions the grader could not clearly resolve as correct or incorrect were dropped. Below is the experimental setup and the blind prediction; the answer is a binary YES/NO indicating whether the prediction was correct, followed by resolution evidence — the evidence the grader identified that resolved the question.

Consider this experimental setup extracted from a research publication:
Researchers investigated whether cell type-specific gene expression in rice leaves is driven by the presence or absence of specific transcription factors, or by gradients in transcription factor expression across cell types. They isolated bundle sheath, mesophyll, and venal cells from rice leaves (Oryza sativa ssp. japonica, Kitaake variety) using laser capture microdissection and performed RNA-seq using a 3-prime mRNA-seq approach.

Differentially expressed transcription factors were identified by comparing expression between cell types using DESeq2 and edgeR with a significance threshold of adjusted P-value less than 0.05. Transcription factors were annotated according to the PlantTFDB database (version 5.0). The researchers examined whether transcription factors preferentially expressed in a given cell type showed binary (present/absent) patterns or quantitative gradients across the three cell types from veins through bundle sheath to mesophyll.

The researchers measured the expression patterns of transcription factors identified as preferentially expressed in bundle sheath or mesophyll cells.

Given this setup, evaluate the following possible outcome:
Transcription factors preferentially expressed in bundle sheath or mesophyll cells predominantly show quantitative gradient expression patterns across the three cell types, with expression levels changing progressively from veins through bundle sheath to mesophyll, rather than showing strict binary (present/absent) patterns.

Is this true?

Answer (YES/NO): YES